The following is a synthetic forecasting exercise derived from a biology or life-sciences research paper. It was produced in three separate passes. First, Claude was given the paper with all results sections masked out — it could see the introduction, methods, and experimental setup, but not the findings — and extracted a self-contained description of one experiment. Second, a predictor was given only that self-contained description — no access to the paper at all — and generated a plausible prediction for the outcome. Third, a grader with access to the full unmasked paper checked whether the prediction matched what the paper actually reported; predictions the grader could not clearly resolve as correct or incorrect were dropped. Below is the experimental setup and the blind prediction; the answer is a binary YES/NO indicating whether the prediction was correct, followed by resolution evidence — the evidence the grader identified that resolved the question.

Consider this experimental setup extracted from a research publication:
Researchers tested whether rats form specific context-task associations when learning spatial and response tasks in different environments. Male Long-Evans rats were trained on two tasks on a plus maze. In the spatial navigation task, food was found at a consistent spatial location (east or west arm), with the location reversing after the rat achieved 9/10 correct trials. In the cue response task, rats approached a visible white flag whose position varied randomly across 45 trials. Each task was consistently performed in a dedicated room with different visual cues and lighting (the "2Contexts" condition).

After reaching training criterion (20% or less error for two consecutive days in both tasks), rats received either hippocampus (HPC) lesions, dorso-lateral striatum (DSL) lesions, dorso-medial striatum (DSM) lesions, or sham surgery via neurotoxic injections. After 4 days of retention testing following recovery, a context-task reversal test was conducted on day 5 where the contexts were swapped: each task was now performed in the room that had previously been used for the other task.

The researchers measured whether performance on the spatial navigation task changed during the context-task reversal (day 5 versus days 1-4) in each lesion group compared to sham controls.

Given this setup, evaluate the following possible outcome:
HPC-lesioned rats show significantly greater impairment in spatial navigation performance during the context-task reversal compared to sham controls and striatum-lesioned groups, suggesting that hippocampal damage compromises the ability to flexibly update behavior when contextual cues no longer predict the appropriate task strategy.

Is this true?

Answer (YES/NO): NO